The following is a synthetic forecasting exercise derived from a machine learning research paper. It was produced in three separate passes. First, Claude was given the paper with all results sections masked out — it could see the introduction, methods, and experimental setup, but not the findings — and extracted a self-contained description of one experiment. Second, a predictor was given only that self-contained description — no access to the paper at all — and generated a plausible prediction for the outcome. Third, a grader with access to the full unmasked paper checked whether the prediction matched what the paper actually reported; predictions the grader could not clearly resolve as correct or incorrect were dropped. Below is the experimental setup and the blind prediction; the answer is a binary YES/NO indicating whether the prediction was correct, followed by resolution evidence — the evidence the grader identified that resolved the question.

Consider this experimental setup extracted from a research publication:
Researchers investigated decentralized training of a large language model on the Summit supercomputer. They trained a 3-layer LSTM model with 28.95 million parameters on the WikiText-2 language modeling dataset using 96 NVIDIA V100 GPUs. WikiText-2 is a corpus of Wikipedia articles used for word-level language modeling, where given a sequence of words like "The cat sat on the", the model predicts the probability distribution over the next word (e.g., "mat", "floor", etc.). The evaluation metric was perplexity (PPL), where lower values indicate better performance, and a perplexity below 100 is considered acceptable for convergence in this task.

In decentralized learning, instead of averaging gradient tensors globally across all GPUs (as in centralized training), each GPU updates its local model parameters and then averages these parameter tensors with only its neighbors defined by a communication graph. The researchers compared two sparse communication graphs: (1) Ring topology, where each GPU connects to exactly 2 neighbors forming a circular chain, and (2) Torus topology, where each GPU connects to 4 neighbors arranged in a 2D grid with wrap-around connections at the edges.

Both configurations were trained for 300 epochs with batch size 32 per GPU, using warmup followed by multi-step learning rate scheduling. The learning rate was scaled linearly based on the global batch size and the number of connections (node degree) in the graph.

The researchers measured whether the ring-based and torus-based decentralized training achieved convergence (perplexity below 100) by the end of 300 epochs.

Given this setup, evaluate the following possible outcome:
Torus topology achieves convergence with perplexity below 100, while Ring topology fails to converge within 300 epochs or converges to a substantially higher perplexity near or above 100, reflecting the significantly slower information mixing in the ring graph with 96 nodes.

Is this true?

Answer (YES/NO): NO